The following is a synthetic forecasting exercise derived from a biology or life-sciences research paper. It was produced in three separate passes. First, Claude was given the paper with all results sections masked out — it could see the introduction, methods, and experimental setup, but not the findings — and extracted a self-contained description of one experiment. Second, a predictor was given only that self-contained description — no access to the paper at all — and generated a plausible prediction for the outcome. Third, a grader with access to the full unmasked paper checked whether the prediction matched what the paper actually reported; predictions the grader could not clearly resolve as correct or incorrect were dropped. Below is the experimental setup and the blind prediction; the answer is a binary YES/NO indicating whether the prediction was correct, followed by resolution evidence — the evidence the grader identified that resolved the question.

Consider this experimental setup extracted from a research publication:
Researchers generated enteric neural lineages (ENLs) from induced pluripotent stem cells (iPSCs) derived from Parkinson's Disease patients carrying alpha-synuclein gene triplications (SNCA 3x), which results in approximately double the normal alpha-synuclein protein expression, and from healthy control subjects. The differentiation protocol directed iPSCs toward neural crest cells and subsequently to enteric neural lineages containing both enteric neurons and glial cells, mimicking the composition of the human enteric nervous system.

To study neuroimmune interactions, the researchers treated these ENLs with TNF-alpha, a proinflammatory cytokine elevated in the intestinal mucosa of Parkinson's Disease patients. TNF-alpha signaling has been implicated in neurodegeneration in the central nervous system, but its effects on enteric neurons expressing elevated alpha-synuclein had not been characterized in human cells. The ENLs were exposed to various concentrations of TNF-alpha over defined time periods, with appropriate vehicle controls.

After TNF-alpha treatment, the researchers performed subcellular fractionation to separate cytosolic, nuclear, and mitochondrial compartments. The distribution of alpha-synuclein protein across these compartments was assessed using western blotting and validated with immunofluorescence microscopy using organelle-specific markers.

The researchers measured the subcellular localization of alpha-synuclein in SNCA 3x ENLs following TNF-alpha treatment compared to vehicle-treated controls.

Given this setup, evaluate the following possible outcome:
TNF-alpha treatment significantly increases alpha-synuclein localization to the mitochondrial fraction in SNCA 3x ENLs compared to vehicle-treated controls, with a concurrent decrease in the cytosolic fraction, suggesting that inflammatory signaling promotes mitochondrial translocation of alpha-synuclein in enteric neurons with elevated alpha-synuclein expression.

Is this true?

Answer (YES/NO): NO